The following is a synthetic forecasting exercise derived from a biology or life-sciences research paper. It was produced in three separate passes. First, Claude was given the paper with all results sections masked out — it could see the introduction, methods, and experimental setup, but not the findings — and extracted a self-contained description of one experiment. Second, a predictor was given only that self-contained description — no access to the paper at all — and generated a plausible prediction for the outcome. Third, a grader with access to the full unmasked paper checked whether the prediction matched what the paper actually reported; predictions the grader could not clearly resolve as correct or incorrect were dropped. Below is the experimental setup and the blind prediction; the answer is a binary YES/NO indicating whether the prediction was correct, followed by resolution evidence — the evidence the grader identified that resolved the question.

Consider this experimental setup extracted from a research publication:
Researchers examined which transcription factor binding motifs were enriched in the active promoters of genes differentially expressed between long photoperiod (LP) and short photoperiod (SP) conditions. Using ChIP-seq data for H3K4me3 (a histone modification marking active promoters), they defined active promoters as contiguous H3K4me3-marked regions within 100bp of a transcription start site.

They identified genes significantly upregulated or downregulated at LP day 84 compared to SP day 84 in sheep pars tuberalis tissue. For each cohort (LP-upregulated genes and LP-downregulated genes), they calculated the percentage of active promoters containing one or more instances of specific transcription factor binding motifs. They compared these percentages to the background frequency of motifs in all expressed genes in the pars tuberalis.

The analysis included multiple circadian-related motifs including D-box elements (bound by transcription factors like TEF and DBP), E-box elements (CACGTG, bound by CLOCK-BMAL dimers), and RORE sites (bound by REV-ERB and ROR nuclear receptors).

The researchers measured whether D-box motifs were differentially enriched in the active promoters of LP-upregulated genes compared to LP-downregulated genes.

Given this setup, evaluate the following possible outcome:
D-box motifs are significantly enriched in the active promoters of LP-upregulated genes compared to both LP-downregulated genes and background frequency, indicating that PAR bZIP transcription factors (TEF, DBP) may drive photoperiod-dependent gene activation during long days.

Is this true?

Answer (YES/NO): NO